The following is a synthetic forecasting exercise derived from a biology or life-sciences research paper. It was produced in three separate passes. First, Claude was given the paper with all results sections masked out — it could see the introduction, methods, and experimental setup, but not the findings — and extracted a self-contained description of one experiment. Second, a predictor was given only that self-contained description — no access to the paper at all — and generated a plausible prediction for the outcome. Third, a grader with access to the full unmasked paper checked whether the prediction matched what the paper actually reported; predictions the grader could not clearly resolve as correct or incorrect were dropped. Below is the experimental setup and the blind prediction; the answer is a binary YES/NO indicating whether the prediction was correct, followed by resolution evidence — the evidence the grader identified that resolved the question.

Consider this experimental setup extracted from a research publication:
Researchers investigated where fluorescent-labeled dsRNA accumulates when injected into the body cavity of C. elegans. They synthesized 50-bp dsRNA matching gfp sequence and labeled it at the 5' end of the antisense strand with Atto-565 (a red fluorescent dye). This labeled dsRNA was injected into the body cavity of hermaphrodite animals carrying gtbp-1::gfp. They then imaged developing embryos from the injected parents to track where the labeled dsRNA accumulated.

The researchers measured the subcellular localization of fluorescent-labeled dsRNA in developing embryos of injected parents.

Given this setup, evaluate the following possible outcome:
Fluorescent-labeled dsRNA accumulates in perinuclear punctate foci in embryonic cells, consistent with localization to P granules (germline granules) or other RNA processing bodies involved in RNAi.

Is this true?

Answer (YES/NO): NO